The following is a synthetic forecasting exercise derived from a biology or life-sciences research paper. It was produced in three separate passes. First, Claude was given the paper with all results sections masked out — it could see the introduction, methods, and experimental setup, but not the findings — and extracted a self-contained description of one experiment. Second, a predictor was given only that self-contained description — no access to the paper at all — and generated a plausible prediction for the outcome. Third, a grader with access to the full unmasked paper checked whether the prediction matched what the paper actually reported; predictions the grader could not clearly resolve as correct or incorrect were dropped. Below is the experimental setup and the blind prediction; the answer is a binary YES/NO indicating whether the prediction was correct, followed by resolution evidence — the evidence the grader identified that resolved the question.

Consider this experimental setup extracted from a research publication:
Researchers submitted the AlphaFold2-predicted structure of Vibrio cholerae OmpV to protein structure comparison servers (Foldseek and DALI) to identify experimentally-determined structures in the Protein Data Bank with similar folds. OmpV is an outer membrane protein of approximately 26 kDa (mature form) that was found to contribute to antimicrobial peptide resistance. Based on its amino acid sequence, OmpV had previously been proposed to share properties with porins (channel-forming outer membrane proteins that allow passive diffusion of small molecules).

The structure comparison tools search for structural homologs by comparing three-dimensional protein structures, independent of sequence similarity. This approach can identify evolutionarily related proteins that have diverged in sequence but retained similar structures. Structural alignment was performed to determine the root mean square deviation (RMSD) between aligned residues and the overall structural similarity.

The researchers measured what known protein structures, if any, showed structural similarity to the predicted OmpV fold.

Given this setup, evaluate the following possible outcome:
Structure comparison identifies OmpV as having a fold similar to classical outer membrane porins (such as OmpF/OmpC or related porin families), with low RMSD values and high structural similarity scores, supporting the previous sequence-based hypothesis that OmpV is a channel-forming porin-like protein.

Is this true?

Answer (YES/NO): NO